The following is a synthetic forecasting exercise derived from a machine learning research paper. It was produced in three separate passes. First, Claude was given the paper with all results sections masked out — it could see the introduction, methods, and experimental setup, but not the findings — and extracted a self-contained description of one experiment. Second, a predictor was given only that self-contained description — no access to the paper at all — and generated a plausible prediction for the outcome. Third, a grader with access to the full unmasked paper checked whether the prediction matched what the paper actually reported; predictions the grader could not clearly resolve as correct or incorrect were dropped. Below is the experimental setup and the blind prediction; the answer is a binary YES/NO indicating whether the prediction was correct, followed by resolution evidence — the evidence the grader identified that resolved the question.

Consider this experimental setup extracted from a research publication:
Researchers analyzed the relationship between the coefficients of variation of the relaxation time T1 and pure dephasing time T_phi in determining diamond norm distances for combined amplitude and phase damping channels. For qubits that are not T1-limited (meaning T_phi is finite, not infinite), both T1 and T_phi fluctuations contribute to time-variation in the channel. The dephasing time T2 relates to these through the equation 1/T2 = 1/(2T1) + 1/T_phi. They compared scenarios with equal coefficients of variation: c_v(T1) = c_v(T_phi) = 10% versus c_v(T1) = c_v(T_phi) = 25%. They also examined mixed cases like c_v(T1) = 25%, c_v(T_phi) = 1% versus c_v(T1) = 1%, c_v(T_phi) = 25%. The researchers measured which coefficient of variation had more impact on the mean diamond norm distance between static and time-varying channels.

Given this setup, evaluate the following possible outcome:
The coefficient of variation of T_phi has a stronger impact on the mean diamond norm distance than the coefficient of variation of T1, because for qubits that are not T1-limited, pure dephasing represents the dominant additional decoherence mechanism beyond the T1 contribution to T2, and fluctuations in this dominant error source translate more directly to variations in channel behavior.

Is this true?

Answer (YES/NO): NO